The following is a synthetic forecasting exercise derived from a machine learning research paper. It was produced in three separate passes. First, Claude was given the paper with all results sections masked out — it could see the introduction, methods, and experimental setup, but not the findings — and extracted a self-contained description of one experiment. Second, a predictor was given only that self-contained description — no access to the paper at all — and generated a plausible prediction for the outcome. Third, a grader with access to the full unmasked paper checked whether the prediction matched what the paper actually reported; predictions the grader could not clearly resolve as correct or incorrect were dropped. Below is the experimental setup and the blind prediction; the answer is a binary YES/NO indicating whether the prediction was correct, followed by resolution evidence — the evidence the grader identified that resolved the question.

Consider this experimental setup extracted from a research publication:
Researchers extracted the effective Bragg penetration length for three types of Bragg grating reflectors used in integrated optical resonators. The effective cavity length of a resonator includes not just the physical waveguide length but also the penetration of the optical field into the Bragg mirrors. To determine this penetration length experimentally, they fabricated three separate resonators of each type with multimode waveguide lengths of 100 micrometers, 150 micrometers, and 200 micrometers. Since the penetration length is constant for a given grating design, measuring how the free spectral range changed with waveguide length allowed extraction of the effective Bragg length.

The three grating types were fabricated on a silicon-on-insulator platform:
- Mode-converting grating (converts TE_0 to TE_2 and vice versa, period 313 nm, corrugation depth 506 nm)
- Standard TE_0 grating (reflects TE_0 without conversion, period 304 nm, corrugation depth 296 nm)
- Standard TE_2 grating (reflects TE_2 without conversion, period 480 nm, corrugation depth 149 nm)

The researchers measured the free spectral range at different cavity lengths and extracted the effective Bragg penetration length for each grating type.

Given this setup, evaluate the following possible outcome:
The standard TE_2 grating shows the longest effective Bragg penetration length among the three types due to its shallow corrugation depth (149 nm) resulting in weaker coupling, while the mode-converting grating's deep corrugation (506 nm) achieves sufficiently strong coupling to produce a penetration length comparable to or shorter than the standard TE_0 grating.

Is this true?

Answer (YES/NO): NO